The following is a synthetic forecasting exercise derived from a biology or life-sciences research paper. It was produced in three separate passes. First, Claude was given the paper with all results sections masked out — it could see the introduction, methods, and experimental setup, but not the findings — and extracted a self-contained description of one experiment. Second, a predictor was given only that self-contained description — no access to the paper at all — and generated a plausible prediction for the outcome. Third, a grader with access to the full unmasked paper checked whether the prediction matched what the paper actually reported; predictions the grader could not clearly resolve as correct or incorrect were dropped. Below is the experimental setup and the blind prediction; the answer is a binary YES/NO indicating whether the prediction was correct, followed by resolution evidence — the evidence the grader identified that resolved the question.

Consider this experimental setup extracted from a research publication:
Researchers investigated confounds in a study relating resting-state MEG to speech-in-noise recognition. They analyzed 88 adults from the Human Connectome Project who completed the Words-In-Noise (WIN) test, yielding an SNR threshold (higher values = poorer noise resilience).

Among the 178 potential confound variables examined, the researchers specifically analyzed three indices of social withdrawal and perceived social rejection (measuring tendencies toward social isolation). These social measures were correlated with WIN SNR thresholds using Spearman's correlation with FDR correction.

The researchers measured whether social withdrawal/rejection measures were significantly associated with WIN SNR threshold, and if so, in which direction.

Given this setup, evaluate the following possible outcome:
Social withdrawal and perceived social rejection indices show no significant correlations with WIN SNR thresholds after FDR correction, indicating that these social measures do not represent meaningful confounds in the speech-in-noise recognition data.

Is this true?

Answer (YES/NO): NO